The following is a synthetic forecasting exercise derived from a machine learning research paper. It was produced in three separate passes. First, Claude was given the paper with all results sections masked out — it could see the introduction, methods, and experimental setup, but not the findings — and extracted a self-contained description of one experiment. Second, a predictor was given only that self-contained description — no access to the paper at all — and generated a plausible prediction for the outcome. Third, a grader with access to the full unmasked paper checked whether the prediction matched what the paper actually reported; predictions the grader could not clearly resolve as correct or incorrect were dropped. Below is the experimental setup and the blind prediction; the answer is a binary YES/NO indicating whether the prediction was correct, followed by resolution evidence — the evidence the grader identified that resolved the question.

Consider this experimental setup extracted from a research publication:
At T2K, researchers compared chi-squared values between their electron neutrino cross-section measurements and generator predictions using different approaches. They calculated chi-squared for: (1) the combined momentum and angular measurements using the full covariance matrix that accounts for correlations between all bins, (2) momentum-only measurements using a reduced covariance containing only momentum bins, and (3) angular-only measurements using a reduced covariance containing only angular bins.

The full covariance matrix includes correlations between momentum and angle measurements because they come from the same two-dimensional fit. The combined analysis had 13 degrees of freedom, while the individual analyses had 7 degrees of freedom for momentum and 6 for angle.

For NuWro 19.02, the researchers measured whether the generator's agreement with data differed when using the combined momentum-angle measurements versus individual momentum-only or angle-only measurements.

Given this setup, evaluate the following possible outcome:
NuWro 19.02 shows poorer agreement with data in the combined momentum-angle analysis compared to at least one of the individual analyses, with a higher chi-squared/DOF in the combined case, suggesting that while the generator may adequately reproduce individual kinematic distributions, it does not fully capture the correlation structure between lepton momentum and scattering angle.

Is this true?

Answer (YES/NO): YES